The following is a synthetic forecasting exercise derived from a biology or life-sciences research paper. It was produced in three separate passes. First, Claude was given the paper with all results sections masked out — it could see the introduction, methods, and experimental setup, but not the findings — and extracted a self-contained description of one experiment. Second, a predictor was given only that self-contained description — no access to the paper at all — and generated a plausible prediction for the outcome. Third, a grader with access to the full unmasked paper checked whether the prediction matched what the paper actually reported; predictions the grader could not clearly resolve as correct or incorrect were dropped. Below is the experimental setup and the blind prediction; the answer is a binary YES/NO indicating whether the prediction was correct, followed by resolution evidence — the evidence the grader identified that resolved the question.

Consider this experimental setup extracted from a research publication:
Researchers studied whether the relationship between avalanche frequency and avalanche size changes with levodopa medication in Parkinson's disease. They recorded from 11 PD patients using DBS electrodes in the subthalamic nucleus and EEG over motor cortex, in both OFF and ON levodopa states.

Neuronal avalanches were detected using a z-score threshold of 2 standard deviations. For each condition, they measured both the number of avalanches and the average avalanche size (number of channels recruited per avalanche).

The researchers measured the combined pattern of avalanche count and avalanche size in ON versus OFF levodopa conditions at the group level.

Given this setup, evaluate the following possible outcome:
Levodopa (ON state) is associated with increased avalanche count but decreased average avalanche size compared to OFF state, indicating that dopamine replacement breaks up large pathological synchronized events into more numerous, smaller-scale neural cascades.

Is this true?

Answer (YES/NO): NO